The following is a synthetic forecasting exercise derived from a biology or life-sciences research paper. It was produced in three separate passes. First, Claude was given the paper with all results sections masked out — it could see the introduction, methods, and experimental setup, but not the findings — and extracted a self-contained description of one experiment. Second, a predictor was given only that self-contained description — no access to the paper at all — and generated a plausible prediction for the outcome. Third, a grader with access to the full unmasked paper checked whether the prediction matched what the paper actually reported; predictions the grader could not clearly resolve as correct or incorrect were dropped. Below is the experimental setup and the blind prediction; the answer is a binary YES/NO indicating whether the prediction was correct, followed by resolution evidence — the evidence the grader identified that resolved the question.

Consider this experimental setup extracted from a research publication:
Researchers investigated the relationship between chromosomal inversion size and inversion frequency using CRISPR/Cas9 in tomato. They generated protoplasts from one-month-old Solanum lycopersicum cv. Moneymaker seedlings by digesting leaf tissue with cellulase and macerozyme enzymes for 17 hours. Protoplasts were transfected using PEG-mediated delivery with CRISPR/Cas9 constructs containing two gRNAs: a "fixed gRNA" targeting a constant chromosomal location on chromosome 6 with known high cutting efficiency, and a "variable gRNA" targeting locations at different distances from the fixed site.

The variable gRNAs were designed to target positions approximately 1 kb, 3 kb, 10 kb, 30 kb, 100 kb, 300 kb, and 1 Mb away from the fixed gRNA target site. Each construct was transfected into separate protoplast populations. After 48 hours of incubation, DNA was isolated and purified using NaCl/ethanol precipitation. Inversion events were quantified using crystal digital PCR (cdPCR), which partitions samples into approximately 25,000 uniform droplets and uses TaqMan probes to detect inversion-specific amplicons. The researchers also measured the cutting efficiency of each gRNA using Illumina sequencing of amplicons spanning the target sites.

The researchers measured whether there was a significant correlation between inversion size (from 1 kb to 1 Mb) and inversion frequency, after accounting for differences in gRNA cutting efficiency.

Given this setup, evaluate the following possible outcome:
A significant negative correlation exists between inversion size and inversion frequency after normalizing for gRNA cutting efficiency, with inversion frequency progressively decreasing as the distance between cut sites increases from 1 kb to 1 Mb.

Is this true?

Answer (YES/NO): NO